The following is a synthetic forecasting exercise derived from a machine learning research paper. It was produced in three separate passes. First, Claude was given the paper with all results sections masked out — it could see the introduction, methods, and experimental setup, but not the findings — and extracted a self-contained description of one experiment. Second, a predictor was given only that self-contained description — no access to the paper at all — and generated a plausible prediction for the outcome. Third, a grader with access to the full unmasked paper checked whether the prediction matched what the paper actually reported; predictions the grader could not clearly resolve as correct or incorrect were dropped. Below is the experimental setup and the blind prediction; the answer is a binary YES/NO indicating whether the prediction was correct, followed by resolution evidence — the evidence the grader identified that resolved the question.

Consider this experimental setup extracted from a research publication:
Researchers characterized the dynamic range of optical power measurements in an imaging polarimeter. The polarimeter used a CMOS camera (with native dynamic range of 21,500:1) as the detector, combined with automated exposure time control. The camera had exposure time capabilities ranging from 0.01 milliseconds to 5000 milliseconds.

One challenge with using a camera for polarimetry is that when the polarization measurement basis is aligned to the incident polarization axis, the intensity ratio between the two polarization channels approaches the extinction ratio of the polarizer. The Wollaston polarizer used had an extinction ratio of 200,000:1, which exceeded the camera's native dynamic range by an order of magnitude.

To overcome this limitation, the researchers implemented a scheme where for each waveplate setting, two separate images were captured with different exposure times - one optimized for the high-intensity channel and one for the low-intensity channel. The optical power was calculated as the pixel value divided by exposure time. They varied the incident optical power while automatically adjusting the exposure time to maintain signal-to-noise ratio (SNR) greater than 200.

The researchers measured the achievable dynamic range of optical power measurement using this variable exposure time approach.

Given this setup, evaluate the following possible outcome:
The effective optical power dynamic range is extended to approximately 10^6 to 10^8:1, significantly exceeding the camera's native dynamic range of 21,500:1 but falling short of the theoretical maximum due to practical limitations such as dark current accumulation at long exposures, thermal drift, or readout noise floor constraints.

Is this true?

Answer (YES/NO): NO